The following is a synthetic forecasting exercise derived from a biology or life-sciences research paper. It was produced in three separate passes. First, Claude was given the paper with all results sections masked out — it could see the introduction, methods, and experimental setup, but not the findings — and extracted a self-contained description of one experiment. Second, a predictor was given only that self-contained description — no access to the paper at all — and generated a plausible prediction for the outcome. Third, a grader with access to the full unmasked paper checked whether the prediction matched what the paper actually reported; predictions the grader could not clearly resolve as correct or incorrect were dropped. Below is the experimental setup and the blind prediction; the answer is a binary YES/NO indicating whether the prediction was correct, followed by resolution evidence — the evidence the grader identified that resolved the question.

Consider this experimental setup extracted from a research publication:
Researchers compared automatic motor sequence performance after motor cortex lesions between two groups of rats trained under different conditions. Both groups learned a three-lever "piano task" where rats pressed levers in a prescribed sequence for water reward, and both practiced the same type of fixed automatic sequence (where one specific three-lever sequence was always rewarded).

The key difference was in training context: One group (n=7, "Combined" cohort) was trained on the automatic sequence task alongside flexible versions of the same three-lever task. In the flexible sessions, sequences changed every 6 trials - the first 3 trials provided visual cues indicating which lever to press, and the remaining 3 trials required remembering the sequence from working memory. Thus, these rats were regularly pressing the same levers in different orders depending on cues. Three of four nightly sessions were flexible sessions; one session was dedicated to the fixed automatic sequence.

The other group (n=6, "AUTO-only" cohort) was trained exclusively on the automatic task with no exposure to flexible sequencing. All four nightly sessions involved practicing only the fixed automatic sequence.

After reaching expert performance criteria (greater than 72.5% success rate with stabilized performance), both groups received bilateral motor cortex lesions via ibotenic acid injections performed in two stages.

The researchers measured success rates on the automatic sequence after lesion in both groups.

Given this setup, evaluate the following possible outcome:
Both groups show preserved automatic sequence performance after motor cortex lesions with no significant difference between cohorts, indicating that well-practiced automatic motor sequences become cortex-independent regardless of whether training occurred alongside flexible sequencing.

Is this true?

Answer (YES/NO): NO